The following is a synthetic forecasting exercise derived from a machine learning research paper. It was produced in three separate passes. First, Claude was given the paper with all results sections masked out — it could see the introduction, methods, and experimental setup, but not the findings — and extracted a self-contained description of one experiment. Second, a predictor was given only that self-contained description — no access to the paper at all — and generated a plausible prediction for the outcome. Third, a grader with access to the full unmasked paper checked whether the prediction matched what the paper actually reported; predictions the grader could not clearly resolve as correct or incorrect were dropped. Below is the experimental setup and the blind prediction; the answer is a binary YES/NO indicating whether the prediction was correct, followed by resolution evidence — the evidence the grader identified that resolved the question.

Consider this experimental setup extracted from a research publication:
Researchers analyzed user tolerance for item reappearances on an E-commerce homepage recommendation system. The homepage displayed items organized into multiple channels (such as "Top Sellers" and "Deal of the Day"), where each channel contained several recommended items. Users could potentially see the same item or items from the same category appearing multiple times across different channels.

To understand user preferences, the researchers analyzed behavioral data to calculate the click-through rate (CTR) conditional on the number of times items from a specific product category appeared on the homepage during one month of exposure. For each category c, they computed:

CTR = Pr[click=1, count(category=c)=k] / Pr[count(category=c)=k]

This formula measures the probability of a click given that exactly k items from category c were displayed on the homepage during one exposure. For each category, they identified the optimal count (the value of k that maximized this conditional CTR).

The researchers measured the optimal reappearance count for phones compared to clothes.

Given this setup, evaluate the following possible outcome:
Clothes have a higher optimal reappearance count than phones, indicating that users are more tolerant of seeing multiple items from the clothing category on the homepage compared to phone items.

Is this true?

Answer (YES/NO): YES